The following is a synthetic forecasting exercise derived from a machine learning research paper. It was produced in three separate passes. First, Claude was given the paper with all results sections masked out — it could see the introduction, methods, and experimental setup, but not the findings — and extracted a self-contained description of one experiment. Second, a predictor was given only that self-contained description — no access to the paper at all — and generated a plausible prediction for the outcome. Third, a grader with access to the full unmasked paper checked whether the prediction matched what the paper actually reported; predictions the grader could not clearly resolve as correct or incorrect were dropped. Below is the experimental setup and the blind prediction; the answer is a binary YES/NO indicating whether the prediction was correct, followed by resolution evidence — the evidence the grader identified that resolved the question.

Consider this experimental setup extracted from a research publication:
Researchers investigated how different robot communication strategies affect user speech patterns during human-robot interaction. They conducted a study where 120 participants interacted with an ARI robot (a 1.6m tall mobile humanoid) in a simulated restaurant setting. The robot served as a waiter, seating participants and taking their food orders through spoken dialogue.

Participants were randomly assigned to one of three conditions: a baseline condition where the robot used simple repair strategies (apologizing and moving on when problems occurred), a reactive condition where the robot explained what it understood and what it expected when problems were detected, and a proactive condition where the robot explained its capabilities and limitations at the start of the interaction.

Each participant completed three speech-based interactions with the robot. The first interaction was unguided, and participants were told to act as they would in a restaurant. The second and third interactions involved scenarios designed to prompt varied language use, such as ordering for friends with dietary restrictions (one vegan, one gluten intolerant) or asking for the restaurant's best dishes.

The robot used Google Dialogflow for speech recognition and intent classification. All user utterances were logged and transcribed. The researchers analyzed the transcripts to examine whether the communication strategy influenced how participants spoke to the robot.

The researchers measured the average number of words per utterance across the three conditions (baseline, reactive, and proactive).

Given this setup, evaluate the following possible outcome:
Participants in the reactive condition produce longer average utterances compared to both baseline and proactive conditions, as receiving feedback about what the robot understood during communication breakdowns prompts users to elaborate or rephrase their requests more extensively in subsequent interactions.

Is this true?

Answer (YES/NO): NO